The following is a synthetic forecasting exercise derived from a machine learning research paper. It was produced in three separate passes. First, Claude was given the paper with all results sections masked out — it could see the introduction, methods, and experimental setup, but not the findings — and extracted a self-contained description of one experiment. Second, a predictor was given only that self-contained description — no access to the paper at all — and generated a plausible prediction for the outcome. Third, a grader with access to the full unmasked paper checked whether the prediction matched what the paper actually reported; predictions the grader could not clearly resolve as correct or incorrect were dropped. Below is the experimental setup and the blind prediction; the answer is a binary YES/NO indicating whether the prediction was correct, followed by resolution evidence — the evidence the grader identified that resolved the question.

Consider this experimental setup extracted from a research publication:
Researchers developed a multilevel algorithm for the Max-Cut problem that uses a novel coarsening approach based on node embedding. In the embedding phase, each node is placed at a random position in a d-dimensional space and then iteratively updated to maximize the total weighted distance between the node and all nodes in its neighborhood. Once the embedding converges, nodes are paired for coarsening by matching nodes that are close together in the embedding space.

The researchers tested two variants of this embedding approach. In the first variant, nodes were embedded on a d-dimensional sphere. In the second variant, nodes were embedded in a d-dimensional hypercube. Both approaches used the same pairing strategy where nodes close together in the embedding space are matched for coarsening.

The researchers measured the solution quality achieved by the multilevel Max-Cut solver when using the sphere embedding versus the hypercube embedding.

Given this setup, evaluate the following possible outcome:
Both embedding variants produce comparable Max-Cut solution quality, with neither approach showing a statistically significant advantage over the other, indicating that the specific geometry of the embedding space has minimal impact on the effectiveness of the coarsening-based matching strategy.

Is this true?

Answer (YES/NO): YES